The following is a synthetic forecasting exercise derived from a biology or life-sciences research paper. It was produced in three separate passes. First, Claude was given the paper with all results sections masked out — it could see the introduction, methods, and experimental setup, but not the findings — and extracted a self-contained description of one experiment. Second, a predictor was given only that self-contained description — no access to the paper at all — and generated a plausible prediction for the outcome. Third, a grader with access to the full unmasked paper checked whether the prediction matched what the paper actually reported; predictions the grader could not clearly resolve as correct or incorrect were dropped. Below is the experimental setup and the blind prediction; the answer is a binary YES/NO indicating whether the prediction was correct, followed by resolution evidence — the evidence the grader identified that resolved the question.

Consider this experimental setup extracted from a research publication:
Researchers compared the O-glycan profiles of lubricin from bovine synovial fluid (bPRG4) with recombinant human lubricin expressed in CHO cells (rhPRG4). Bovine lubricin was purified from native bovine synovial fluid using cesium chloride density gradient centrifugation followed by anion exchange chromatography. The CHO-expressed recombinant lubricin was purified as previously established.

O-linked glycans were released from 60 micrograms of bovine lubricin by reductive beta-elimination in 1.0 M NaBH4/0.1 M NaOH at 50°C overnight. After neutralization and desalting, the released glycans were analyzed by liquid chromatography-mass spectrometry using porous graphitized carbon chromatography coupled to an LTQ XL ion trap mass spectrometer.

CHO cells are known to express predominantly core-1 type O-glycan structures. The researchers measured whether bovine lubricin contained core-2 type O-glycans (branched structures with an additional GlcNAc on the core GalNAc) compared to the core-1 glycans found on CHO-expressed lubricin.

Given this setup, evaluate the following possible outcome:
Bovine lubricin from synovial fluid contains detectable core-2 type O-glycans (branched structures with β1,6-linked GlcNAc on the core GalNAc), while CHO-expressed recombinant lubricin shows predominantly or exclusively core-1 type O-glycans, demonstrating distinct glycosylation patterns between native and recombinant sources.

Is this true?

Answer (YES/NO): YES